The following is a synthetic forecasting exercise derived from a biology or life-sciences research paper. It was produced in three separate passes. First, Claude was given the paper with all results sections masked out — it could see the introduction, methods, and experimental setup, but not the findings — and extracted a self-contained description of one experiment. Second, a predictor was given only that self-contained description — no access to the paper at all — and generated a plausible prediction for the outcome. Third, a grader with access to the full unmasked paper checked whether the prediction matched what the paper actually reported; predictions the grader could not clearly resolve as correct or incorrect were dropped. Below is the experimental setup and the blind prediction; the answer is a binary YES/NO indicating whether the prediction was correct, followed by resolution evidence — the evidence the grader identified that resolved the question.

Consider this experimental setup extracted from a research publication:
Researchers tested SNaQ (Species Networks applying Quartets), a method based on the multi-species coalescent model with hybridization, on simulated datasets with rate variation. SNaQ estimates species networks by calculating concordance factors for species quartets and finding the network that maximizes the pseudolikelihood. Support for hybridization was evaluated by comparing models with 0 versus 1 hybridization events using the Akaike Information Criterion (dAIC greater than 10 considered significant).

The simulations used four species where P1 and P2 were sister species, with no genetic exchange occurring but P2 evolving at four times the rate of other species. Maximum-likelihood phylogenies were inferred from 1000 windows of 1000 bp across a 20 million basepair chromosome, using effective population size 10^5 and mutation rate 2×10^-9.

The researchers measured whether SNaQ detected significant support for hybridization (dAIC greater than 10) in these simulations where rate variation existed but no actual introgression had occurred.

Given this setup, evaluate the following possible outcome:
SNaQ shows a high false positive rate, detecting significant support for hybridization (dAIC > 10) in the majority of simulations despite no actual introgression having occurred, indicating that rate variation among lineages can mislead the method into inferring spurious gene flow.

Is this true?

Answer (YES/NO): NO